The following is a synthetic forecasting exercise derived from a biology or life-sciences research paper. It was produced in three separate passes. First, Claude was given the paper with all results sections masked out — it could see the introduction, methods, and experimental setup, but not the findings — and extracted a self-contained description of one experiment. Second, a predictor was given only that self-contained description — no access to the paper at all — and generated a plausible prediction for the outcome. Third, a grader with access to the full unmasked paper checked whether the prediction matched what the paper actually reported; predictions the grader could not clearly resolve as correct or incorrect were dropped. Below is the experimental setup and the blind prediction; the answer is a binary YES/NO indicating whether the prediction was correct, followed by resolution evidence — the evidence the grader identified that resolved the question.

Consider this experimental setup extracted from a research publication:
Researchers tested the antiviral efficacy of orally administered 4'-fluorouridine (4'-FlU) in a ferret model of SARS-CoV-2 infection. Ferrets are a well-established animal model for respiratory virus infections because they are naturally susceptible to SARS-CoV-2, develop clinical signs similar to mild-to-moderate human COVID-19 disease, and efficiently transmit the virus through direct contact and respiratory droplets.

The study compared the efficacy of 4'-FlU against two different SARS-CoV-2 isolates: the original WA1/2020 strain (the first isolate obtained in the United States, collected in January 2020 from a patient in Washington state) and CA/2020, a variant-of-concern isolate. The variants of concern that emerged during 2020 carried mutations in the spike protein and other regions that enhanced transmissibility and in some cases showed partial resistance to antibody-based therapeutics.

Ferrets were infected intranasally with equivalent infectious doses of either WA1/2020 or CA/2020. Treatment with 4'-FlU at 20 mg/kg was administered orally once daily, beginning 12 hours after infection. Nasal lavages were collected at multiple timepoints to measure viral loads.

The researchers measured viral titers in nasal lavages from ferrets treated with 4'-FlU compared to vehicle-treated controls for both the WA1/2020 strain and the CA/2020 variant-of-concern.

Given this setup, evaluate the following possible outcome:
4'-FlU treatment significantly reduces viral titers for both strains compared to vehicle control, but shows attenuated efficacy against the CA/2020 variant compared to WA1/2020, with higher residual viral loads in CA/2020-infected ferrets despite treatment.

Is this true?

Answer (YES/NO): NO